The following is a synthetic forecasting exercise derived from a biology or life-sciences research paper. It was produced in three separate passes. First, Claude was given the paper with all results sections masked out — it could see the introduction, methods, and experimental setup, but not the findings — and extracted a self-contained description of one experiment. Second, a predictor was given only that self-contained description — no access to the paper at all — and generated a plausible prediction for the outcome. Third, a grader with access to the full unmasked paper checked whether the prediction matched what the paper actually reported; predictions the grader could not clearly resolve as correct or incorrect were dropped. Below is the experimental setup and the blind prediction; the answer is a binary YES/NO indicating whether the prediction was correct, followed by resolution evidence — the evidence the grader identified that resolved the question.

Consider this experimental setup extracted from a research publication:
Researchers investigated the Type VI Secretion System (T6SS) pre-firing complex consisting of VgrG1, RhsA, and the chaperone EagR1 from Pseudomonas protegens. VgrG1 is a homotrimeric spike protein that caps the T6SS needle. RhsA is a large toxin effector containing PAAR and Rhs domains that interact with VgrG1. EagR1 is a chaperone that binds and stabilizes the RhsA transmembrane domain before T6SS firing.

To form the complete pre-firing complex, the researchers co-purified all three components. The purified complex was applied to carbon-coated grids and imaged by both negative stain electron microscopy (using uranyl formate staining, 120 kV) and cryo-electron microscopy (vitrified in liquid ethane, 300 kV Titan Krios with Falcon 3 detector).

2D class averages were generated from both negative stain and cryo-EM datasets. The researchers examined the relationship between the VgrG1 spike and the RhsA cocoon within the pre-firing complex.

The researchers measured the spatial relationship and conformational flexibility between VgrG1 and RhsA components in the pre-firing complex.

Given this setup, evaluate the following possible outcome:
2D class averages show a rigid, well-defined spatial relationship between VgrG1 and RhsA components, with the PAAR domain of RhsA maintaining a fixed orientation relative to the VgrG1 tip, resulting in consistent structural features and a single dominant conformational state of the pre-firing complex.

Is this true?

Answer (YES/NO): NO